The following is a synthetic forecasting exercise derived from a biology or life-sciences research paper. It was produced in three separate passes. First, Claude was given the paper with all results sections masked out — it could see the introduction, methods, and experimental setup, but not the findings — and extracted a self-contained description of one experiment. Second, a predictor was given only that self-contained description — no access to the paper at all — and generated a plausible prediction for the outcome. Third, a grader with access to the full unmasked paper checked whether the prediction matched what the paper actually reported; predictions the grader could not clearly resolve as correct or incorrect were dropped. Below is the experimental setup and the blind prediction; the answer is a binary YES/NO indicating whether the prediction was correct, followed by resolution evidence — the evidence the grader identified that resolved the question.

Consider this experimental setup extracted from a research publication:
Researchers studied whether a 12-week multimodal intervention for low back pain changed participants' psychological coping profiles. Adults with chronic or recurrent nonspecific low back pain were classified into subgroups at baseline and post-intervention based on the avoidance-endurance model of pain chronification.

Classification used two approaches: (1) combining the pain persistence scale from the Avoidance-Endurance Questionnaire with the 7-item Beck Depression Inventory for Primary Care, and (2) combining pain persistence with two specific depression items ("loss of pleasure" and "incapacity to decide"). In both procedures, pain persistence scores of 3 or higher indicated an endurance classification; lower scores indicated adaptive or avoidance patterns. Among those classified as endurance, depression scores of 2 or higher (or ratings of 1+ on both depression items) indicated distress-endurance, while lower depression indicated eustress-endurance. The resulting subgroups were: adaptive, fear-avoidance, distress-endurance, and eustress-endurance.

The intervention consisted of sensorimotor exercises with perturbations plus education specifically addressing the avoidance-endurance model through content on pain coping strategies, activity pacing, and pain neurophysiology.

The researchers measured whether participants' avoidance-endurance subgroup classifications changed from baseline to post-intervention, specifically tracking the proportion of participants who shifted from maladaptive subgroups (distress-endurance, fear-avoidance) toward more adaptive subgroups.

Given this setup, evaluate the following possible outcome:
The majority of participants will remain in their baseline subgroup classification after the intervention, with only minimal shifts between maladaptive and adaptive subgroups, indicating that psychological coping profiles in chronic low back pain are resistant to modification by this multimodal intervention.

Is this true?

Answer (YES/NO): NO